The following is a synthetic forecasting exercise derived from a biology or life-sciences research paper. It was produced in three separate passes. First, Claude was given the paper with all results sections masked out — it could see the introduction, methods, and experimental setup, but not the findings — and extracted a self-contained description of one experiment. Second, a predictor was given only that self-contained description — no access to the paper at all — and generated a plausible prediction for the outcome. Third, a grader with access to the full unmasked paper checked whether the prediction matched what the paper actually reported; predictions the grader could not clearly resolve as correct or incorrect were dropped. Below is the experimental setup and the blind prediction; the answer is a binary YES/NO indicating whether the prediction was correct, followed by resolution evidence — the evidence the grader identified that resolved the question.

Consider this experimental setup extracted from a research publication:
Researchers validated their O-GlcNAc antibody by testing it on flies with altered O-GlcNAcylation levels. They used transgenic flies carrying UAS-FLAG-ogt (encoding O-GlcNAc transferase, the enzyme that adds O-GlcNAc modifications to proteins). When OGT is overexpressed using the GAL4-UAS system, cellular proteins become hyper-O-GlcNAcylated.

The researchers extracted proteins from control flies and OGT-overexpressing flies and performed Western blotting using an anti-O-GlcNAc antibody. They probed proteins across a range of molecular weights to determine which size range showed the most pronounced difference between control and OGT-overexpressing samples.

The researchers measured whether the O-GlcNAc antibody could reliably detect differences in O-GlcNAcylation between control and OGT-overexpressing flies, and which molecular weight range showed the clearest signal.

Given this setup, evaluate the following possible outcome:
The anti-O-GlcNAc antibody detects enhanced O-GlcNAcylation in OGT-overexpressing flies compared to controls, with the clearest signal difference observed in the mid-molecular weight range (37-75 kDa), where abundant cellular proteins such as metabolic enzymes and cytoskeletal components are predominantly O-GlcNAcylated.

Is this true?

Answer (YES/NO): NO